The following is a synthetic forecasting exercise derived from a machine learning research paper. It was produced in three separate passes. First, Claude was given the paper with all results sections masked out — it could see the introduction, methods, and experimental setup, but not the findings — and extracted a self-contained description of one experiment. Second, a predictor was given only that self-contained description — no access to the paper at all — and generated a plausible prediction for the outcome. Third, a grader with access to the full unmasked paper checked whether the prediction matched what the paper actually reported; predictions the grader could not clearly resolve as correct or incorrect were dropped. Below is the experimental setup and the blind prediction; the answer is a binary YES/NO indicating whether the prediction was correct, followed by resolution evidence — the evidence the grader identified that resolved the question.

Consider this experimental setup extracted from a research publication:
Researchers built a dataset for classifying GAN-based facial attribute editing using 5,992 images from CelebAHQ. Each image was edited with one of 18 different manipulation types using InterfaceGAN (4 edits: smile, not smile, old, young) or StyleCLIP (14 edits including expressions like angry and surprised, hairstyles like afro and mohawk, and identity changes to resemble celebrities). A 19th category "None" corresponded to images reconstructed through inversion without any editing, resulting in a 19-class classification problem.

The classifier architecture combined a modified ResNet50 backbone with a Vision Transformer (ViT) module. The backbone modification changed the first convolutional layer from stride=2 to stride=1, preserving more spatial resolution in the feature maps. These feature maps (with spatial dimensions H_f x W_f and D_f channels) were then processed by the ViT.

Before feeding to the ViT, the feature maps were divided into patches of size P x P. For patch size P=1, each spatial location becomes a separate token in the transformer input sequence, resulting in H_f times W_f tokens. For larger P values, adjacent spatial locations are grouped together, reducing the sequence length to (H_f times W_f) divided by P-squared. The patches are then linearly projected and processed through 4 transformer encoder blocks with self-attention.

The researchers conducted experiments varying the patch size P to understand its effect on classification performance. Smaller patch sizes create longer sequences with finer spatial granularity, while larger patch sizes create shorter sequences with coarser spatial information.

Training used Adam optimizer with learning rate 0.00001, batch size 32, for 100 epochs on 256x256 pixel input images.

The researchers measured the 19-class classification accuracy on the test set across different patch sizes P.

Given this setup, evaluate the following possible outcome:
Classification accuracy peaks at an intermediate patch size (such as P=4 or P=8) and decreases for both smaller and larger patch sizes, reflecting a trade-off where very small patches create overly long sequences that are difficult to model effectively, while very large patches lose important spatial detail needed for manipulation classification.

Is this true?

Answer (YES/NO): YES